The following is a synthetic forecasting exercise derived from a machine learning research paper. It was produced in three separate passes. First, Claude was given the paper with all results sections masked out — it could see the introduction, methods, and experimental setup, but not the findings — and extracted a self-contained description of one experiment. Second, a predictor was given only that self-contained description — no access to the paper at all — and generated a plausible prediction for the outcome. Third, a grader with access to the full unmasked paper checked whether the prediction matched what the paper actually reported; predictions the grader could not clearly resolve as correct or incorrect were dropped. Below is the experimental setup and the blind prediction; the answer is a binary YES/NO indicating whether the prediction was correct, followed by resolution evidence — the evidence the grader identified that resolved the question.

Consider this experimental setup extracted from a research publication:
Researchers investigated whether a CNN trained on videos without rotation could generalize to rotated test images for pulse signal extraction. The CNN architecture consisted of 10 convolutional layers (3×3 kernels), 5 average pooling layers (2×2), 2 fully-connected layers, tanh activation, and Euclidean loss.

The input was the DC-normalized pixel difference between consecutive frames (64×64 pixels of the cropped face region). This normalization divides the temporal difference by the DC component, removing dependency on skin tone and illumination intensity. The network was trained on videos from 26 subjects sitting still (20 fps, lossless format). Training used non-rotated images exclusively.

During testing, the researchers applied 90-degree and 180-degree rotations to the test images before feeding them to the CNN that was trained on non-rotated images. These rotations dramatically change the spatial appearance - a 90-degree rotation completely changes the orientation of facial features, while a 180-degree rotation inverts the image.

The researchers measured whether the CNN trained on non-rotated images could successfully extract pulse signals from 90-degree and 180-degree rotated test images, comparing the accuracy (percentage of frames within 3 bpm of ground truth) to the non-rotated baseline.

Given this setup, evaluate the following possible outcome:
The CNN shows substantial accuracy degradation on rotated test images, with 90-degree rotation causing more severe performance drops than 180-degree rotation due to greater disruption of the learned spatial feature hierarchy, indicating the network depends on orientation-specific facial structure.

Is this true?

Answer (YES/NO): NO